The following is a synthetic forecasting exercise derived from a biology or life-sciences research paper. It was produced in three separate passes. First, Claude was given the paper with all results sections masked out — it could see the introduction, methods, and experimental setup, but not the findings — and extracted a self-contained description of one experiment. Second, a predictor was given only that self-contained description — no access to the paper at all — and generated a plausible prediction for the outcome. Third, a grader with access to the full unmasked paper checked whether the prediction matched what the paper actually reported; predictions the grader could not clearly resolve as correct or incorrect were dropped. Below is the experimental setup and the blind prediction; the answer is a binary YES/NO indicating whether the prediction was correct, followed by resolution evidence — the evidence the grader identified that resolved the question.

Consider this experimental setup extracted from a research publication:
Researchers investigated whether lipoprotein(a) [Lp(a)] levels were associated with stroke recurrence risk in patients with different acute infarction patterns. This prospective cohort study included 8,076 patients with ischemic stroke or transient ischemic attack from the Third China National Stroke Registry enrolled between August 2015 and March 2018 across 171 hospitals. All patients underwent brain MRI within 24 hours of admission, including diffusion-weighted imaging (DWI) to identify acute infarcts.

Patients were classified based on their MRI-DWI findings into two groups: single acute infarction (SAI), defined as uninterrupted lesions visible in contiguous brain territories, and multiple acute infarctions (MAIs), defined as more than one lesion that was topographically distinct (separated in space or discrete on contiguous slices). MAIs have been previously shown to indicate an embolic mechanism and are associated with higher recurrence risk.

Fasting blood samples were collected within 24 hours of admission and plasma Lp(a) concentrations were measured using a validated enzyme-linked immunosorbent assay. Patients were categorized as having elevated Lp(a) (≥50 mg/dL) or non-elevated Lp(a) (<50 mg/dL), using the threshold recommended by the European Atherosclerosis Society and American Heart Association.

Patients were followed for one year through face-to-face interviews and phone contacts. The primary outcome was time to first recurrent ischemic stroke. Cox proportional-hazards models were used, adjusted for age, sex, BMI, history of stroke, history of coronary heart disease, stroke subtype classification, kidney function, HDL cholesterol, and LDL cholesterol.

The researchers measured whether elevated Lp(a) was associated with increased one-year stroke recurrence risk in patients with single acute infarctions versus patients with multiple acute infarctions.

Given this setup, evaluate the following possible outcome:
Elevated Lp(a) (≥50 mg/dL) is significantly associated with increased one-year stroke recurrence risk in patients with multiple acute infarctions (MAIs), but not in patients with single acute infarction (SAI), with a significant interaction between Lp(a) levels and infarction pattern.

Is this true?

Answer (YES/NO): NO